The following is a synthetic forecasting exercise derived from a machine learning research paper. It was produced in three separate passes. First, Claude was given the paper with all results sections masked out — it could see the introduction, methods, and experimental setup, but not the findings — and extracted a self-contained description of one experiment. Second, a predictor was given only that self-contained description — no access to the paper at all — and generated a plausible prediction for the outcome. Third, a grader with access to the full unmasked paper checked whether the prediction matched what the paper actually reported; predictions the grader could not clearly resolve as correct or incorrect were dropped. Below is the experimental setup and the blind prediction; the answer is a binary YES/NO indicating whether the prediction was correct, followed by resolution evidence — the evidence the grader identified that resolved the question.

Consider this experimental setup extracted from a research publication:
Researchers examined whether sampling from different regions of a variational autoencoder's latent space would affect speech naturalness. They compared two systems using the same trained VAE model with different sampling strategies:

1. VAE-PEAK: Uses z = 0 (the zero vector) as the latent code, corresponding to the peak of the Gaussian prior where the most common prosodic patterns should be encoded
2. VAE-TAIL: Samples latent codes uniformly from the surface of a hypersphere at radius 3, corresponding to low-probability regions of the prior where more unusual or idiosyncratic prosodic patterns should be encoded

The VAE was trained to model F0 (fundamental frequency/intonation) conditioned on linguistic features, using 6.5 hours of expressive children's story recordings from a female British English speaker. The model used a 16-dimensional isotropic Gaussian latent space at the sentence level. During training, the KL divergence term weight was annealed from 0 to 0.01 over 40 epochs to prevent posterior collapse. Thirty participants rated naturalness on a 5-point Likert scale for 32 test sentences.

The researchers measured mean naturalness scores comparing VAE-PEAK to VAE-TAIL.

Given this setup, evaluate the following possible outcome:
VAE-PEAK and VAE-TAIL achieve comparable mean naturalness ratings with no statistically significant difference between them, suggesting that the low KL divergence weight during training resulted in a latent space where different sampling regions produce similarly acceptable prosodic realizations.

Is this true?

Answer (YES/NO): YES